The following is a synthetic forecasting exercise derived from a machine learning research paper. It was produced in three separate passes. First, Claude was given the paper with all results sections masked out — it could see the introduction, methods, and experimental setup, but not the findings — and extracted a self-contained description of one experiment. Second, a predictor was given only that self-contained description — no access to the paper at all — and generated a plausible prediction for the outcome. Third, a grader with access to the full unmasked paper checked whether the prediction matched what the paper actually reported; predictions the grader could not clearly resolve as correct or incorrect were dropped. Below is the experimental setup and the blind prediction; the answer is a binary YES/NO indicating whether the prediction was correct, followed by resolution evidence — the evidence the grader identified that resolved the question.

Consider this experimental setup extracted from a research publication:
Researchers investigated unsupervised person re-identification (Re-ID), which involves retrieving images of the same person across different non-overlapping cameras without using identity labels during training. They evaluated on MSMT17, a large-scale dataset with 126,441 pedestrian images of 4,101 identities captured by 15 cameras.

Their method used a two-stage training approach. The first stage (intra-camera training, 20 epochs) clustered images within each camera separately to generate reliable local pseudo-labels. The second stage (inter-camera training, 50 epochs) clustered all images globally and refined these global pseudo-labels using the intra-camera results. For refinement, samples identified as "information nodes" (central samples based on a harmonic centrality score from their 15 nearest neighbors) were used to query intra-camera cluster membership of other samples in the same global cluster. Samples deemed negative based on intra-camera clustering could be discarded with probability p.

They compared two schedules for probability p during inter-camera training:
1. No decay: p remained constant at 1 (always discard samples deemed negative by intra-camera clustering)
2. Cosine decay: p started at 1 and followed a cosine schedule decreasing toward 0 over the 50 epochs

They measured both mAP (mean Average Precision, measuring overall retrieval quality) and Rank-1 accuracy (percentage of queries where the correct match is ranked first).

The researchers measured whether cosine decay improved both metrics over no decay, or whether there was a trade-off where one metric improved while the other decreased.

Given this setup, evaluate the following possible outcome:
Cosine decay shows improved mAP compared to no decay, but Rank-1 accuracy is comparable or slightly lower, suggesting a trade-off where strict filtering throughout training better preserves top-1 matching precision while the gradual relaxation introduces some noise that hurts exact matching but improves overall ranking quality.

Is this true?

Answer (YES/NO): NO